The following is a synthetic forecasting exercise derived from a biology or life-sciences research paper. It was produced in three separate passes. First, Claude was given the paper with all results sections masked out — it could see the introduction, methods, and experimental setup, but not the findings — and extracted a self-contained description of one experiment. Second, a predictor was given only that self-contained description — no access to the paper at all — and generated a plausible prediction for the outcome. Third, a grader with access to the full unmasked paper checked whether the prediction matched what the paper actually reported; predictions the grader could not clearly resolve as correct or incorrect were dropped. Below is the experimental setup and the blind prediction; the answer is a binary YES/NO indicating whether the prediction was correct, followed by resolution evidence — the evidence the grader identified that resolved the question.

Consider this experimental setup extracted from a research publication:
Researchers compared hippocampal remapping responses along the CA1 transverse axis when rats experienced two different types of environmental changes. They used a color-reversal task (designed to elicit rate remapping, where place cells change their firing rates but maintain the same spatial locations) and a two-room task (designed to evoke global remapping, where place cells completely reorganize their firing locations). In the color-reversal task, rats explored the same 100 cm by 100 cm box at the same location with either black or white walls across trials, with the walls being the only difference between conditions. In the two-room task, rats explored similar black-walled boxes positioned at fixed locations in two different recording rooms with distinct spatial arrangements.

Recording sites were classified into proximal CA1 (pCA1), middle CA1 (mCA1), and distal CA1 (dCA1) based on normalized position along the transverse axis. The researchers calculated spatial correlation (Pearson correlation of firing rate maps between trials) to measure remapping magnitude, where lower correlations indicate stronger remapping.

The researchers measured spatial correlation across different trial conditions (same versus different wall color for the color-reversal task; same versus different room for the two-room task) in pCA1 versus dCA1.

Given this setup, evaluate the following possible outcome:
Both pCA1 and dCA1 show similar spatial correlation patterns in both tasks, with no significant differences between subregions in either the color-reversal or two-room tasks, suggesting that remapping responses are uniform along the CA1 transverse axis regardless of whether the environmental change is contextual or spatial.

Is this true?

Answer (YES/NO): NO